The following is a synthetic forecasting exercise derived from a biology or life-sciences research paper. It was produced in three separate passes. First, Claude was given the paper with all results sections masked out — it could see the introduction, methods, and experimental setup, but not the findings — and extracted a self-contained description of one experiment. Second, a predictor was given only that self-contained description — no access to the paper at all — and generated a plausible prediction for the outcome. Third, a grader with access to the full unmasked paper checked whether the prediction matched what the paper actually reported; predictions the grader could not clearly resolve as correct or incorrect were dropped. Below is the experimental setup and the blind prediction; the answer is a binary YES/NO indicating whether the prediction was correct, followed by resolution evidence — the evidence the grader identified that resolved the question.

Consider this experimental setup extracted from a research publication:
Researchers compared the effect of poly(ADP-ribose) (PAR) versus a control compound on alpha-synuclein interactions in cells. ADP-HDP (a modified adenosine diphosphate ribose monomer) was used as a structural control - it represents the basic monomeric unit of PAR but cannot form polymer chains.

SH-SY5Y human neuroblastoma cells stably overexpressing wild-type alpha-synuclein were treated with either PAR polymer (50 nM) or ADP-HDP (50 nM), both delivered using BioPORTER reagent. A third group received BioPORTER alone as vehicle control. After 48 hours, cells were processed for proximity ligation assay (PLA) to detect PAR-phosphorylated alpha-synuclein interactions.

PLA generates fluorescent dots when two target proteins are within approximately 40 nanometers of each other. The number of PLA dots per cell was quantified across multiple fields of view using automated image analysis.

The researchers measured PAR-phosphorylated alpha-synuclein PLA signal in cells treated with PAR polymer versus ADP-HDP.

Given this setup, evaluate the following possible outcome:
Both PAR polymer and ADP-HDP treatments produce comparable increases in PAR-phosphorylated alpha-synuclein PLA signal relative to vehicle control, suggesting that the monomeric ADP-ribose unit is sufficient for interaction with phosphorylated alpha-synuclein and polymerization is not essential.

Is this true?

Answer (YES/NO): NO